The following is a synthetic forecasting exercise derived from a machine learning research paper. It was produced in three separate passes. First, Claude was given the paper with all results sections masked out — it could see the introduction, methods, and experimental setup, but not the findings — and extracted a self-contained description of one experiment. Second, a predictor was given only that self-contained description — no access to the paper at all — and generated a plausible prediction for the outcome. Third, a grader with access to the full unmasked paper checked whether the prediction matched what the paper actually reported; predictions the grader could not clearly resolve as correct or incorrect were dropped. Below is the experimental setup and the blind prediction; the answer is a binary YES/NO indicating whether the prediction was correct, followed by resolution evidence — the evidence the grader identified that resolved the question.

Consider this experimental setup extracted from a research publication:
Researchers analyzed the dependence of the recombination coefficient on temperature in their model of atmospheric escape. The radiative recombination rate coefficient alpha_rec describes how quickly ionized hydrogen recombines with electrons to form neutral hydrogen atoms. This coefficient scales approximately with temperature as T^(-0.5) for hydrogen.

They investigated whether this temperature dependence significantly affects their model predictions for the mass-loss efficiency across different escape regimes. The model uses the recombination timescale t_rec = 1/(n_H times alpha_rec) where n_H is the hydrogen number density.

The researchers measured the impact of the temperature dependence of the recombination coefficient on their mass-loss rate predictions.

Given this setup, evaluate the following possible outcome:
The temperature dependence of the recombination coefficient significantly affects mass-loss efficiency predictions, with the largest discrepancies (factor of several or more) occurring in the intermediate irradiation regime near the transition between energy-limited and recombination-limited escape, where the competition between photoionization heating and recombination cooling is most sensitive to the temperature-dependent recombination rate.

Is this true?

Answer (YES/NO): NO